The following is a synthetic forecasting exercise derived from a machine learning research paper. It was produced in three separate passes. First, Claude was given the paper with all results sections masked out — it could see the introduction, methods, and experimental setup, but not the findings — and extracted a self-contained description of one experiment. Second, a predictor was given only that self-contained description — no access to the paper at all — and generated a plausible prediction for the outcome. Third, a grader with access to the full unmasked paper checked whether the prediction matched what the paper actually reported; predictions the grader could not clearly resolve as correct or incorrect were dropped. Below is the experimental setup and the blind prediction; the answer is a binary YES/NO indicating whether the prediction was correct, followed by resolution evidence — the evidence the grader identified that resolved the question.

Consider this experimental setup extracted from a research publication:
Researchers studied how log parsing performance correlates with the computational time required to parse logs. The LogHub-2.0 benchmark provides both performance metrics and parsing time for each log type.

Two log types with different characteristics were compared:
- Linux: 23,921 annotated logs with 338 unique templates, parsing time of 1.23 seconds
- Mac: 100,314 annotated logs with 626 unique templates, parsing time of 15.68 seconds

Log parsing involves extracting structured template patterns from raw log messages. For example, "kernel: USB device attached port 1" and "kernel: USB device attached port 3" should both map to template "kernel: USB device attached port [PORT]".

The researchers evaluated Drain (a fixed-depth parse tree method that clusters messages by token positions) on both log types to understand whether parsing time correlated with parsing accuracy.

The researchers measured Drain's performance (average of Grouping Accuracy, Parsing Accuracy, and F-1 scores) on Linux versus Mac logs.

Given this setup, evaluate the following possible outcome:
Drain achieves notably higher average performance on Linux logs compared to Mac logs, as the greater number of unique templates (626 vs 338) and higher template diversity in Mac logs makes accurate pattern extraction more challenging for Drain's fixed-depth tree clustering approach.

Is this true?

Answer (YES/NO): YES